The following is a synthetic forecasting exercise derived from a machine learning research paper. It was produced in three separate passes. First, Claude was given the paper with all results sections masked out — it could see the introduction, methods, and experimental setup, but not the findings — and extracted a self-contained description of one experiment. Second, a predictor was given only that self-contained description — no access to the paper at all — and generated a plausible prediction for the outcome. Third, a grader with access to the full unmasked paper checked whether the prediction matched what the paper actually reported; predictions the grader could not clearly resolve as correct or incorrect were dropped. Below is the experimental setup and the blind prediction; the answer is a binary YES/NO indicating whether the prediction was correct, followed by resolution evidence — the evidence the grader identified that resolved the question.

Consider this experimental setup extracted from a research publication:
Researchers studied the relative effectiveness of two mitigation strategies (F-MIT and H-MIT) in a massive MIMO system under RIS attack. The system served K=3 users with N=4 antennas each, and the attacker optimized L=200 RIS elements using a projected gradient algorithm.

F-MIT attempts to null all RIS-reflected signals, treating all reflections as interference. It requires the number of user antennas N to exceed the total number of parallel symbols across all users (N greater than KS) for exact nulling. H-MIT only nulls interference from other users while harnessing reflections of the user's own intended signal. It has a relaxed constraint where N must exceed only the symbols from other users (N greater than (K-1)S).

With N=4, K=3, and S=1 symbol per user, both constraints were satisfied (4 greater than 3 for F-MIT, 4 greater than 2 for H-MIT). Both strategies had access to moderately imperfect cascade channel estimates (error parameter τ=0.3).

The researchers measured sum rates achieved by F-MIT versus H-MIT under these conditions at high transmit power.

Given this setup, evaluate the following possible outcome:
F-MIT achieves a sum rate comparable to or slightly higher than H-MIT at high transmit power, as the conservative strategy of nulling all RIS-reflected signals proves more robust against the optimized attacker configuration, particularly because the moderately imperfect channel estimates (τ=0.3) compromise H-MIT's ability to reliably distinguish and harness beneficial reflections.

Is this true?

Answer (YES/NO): NO